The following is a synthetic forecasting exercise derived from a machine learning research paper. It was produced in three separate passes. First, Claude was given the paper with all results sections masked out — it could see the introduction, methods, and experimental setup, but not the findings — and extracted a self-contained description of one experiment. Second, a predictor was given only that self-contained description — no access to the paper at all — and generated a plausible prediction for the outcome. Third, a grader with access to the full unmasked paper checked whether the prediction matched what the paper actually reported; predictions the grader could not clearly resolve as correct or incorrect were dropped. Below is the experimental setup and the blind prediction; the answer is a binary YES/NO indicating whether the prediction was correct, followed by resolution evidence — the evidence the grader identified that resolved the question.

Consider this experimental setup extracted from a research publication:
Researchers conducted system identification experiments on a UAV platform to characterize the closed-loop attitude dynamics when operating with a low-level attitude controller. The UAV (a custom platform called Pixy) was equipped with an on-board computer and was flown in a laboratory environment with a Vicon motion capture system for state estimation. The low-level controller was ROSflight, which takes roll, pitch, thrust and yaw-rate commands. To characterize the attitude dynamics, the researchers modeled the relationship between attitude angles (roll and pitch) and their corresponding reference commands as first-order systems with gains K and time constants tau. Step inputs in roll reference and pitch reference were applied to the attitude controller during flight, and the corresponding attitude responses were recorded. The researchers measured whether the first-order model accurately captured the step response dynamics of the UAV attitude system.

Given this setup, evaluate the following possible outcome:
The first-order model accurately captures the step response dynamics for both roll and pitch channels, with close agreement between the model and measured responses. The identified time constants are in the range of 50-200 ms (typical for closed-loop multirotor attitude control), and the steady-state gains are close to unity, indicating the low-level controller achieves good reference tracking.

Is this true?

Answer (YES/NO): NO